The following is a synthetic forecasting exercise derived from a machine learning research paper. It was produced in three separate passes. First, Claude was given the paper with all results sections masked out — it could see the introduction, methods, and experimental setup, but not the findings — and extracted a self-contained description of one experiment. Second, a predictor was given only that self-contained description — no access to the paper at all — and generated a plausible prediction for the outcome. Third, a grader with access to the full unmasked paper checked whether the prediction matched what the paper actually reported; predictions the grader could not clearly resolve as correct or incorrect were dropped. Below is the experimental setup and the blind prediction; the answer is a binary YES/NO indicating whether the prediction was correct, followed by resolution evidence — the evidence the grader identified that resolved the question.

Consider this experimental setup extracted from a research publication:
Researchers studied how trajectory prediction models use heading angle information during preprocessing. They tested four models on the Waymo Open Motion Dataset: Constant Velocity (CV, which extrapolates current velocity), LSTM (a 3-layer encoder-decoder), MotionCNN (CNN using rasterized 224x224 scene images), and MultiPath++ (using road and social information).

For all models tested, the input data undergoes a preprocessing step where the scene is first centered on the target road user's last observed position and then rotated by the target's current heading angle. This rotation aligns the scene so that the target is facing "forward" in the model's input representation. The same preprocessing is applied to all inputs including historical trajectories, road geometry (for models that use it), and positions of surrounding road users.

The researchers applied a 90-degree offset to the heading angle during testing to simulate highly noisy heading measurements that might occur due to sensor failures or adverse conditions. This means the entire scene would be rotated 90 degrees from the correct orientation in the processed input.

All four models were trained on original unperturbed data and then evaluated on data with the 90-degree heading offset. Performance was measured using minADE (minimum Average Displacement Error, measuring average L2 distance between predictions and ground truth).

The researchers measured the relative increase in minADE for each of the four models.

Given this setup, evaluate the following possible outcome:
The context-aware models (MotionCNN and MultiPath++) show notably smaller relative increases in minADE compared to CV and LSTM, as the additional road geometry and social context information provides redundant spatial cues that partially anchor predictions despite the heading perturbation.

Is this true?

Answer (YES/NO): NO